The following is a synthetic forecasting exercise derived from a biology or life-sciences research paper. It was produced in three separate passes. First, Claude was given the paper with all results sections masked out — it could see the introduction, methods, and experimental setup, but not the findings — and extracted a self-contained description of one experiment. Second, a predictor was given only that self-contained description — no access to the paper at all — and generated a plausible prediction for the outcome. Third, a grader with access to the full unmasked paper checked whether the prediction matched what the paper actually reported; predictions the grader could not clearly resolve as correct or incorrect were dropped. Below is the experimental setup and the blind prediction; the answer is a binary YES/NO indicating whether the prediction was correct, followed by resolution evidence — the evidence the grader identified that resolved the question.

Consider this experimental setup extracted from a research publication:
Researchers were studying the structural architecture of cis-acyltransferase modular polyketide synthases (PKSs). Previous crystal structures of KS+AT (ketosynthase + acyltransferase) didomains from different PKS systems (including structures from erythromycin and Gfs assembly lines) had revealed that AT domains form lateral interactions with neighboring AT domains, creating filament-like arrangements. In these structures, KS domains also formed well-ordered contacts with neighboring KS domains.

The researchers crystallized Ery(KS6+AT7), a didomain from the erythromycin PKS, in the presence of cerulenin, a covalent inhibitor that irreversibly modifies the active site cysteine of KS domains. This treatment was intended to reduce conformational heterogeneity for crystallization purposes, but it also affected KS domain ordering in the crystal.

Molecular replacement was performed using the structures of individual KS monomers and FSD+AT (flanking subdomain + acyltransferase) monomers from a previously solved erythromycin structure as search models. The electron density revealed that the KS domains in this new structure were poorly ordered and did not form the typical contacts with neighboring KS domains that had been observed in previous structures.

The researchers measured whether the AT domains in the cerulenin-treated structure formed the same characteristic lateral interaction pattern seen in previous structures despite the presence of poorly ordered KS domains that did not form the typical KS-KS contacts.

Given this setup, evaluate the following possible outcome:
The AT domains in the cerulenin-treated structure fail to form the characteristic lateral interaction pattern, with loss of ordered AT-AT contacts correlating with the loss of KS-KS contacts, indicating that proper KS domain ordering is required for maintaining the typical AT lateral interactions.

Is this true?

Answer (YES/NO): NO